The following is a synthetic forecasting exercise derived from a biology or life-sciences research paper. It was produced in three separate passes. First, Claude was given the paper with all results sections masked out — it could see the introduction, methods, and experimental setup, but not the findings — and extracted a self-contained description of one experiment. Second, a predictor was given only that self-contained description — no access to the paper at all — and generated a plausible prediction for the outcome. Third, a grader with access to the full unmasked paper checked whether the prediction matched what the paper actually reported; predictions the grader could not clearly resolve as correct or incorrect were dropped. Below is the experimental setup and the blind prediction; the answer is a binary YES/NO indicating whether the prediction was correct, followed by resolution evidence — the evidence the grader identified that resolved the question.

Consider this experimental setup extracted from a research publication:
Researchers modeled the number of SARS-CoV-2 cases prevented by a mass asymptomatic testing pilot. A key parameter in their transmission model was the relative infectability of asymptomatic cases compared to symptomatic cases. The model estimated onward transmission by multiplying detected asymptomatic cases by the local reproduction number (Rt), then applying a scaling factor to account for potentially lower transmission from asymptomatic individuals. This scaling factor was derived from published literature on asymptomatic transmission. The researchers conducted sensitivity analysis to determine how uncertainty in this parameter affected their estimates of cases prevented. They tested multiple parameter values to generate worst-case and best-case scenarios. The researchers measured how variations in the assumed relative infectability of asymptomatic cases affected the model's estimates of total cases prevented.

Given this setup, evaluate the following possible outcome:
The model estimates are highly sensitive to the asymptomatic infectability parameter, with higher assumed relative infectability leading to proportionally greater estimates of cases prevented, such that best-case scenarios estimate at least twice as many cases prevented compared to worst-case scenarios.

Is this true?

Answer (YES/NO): YES